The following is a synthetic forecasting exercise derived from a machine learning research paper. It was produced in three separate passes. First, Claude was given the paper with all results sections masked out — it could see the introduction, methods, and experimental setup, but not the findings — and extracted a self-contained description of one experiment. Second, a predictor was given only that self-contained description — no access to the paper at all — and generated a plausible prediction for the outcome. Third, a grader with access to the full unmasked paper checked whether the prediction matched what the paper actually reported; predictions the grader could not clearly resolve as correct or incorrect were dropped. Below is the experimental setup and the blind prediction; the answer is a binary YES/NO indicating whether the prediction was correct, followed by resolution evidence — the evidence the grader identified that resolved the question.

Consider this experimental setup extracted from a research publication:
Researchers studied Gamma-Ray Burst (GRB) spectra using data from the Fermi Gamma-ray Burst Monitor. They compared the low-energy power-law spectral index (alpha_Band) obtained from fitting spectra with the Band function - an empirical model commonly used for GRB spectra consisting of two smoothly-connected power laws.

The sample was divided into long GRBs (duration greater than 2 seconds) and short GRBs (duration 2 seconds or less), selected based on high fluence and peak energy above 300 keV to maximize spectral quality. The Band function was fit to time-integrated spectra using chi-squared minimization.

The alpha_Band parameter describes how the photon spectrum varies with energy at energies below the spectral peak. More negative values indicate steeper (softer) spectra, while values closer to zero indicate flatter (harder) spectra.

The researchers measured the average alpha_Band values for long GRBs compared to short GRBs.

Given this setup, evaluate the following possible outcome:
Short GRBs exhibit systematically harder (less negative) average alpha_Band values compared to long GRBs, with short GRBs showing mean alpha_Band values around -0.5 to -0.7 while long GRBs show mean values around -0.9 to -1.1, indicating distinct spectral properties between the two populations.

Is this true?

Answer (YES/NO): NO